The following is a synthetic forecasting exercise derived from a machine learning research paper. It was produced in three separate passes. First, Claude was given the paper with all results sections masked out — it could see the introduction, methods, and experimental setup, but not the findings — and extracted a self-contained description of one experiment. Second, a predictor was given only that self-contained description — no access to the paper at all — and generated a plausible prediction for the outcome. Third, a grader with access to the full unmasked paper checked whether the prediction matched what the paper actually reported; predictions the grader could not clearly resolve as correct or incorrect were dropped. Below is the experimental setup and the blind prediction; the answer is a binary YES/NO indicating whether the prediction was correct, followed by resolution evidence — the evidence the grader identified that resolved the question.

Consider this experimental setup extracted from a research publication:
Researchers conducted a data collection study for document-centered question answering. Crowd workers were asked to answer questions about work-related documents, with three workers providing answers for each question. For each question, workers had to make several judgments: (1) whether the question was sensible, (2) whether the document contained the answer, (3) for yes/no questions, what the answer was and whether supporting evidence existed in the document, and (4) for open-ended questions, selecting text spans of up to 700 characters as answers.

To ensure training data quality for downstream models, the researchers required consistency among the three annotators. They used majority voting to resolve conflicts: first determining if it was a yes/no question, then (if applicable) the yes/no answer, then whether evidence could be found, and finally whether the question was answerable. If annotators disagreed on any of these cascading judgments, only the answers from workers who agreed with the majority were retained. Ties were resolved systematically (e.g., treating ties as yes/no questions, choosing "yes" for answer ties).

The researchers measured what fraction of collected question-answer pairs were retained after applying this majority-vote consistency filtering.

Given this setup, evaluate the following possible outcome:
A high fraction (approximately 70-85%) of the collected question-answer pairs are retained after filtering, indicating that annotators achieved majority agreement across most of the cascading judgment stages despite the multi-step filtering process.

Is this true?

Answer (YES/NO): NO